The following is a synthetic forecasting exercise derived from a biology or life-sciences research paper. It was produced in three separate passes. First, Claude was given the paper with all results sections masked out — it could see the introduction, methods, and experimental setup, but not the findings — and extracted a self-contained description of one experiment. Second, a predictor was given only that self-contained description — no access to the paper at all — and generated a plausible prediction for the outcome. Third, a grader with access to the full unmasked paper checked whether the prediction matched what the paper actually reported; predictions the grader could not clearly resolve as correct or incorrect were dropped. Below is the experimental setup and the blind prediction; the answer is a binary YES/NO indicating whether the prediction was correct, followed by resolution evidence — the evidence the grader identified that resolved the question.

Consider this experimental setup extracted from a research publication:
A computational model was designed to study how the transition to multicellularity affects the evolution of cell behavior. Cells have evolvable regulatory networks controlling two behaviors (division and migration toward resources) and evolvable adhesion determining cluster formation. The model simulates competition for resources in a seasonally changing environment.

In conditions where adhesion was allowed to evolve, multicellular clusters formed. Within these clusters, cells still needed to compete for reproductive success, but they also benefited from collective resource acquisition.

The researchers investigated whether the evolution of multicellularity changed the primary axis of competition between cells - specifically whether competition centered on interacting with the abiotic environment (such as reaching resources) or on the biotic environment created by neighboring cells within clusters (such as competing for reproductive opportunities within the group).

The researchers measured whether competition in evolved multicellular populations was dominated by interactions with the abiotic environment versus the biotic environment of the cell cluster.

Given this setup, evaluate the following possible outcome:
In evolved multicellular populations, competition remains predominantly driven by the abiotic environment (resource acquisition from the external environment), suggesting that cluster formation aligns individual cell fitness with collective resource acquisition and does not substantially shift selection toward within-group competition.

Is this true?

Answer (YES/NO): NO